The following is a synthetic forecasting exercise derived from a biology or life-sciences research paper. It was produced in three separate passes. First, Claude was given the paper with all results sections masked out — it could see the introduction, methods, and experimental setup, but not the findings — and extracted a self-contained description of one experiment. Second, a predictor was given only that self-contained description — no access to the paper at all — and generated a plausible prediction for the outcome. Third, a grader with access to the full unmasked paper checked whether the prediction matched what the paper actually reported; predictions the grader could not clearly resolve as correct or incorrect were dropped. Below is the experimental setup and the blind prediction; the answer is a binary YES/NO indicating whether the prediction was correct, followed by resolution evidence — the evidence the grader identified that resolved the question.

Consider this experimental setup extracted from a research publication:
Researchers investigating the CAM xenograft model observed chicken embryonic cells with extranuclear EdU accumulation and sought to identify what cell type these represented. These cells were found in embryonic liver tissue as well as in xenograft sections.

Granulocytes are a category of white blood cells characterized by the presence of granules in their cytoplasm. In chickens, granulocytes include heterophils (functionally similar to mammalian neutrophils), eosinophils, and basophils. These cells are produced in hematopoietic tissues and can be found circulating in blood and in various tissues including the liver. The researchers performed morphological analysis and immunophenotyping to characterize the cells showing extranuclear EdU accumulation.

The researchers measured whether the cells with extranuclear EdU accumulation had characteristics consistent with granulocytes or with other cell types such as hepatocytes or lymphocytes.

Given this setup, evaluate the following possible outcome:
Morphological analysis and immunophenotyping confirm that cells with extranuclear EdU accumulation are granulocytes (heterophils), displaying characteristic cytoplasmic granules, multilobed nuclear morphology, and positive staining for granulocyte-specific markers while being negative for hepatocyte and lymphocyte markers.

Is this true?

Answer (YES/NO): NO